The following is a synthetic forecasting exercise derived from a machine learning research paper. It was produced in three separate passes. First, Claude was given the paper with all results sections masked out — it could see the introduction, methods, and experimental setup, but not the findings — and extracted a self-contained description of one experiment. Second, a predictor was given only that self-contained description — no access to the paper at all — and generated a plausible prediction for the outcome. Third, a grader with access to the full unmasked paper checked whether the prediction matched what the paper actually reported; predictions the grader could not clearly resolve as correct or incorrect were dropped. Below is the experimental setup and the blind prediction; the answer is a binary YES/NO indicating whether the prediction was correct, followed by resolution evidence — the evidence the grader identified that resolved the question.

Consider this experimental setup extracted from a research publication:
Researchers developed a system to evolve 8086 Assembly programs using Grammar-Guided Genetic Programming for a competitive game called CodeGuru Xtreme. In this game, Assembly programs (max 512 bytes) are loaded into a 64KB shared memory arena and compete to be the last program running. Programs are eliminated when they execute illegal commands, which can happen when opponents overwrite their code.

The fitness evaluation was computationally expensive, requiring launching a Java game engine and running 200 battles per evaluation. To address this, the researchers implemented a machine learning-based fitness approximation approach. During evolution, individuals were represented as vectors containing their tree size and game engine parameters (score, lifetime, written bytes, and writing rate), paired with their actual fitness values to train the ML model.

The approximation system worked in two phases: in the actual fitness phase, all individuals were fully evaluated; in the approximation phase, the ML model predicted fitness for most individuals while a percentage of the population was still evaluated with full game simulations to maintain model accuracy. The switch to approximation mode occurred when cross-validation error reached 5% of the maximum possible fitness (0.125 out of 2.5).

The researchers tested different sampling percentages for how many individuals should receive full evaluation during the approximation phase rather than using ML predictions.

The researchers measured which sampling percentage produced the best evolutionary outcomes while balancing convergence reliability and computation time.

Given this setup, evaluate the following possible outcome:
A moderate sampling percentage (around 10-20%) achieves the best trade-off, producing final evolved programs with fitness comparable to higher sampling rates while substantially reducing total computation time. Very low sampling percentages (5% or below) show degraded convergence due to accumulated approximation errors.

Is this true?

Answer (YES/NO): NO